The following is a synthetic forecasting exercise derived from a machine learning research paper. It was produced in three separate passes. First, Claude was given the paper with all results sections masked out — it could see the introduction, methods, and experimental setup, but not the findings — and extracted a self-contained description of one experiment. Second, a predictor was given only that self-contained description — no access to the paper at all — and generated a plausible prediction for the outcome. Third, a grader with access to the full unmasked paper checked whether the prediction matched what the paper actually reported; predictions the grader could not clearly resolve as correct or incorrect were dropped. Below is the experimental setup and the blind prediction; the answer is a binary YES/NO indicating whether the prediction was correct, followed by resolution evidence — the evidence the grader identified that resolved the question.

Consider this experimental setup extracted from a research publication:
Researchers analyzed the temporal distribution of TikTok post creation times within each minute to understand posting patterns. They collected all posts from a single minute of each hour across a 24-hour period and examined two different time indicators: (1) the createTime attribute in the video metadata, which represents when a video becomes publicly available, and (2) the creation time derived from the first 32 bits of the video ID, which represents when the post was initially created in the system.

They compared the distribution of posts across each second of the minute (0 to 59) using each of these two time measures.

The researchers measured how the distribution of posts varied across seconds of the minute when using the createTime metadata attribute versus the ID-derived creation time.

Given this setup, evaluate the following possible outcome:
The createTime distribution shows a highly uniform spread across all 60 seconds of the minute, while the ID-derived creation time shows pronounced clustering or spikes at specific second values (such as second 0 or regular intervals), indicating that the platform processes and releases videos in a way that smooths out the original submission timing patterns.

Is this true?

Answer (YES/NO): NO